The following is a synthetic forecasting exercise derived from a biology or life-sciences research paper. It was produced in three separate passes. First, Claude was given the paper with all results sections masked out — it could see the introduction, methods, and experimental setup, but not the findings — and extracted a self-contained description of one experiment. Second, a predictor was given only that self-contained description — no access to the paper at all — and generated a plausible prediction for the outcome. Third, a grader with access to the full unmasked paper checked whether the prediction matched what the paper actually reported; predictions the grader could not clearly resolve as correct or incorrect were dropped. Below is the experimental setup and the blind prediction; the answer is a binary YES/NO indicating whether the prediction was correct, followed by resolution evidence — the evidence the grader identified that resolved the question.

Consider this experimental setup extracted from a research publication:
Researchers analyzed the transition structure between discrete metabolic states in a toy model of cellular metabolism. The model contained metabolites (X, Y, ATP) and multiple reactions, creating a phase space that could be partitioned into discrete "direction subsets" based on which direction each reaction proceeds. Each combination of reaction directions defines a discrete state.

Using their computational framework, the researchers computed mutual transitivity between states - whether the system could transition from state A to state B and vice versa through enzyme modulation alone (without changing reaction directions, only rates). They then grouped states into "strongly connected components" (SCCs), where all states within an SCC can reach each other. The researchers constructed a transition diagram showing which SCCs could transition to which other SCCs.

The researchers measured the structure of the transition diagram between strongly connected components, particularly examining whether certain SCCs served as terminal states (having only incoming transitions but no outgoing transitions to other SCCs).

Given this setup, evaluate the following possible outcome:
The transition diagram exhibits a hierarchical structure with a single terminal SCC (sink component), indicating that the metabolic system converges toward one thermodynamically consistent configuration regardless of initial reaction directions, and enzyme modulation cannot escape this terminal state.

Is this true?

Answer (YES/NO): NO